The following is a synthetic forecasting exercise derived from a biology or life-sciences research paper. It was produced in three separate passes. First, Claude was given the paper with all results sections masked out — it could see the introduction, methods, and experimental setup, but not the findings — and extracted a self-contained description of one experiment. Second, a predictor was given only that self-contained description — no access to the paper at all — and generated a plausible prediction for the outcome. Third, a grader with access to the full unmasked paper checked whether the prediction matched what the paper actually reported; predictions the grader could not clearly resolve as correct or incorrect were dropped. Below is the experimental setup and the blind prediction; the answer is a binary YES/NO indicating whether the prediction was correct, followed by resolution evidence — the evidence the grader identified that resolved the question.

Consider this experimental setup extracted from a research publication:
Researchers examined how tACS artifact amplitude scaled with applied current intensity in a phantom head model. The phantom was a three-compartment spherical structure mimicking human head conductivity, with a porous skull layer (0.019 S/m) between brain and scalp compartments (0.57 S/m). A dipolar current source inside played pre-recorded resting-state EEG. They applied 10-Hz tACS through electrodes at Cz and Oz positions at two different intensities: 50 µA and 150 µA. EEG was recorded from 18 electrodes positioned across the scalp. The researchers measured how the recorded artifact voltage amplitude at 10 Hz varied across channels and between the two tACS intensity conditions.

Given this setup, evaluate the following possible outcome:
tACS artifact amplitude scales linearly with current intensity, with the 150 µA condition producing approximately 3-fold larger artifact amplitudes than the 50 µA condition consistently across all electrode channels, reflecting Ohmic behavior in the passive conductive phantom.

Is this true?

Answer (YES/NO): YES